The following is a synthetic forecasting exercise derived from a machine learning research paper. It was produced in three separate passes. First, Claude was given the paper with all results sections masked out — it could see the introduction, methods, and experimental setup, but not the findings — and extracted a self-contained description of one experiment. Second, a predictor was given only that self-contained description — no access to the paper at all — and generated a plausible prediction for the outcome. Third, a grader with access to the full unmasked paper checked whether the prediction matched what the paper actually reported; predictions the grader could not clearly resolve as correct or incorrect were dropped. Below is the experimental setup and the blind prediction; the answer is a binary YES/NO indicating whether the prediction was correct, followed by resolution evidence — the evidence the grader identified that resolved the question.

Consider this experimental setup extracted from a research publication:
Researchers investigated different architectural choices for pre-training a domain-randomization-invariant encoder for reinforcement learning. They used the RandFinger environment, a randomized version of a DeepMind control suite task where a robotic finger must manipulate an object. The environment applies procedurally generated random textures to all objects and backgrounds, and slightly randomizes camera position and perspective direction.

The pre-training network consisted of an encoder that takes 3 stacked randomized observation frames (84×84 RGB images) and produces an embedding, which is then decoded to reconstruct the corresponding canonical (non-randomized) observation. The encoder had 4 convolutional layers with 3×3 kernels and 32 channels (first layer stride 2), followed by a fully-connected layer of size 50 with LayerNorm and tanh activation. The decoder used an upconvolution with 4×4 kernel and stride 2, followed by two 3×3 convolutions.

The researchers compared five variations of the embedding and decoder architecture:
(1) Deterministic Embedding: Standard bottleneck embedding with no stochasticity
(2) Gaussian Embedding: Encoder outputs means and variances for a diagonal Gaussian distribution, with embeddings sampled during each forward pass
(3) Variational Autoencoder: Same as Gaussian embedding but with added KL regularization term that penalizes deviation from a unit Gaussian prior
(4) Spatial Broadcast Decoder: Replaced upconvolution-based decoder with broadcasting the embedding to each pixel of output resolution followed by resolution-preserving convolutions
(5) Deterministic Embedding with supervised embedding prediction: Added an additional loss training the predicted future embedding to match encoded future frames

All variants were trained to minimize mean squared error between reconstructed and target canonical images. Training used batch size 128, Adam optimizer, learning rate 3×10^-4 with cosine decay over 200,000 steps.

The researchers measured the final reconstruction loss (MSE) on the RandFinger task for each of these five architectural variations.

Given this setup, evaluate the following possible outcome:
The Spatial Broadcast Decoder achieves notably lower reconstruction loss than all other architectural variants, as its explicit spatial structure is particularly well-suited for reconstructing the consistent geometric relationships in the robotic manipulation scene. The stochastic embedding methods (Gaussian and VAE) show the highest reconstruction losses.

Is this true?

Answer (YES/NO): NO